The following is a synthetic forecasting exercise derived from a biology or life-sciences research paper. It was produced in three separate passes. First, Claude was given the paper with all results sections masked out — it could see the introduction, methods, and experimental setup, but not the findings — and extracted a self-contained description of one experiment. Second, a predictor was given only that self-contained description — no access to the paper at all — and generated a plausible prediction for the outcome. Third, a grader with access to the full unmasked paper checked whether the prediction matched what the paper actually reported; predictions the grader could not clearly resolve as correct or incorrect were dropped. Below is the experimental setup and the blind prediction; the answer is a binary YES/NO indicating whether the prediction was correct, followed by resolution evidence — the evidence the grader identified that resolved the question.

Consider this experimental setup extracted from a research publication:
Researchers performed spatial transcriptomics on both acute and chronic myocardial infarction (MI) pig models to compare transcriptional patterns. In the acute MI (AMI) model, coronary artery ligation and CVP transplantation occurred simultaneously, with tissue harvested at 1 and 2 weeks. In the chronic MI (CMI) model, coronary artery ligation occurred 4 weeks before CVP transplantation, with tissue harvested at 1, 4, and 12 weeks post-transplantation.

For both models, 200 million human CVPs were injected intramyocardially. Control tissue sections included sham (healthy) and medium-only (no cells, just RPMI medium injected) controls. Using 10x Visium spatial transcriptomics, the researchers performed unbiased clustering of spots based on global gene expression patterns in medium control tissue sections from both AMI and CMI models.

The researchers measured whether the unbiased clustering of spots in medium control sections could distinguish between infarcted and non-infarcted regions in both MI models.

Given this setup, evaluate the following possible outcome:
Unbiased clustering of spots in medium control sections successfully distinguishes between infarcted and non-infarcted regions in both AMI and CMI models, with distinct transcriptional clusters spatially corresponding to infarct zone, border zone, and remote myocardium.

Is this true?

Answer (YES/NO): NO